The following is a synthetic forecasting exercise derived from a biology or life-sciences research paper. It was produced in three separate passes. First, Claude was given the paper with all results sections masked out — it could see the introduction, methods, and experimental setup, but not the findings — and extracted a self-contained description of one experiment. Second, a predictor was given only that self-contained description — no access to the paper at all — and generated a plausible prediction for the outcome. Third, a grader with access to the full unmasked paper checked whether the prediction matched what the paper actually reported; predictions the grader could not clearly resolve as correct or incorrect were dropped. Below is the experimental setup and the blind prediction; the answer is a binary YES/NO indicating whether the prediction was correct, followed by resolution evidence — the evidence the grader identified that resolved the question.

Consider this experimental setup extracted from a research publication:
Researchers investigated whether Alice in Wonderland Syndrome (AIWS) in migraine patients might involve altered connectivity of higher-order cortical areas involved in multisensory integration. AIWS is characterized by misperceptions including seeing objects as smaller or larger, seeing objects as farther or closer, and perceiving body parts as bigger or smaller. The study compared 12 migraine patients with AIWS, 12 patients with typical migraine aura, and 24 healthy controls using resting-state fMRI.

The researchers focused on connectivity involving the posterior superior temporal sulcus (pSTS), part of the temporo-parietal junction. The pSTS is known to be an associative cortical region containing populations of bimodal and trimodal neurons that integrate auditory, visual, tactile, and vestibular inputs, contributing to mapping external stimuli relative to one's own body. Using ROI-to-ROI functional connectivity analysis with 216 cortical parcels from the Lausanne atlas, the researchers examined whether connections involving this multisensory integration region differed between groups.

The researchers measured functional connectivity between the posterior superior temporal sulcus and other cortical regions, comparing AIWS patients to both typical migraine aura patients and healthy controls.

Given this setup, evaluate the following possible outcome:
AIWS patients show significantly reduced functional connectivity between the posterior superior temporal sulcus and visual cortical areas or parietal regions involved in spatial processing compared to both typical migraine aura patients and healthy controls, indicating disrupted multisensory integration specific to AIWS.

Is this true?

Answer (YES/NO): NO